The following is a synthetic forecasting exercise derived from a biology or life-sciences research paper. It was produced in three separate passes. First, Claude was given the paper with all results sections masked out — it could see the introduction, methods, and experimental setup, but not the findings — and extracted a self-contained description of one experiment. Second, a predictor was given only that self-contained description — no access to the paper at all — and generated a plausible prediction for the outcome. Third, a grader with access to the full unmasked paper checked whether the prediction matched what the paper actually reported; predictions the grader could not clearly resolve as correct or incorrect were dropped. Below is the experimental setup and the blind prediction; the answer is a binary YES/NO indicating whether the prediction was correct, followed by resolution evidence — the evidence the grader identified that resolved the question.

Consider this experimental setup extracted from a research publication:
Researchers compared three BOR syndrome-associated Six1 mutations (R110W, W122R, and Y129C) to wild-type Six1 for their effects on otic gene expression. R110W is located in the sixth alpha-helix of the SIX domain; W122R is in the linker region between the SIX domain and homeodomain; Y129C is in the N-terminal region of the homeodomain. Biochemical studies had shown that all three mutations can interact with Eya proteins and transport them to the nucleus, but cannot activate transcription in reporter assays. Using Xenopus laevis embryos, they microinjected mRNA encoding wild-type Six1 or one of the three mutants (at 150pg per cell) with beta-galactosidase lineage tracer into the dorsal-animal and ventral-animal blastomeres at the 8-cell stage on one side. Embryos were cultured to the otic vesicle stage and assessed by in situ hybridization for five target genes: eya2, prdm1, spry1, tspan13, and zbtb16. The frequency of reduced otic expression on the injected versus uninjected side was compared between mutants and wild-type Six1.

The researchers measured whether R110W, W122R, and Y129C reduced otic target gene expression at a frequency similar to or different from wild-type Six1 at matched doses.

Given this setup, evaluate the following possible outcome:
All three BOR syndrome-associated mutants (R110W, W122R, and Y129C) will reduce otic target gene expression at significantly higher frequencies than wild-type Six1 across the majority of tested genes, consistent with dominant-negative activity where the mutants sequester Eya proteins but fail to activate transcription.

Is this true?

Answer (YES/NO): NO